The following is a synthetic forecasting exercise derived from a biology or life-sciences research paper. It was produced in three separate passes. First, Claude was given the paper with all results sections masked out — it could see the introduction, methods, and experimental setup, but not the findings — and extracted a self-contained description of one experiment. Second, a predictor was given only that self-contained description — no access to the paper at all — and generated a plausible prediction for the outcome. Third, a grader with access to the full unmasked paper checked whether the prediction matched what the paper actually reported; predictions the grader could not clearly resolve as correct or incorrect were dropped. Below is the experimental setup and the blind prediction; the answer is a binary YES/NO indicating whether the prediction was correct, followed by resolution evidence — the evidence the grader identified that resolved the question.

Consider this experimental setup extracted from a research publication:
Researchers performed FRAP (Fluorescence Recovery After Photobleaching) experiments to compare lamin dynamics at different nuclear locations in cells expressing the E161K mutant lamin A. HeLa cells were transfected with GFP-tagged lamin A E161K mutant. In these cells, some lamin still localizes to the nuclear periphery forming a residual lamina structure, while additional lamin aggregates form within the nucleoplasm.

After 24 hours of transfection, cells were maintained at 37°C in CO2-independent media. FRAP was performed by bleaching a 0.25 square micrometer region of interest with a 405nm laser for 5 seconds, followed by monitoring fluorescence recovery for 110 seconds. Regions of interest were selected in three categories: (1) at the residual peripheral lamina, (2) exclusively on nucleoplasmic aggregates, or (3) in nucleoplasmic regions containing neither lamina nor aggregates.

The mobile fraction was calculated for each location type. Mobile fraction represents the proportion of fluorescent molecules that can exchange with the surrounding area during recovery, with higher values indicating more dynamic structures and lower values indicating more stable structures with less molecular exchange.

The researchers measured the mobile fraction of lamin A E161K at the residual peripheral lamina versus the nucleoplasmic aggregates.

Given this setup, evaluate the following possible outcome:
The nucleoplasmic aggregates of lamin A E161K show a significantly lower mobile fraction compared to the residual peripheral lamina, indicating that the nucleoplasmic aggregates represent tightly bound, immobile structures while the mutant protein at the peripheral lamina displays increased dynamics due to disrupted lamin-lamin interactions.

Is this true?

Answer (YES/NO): NO